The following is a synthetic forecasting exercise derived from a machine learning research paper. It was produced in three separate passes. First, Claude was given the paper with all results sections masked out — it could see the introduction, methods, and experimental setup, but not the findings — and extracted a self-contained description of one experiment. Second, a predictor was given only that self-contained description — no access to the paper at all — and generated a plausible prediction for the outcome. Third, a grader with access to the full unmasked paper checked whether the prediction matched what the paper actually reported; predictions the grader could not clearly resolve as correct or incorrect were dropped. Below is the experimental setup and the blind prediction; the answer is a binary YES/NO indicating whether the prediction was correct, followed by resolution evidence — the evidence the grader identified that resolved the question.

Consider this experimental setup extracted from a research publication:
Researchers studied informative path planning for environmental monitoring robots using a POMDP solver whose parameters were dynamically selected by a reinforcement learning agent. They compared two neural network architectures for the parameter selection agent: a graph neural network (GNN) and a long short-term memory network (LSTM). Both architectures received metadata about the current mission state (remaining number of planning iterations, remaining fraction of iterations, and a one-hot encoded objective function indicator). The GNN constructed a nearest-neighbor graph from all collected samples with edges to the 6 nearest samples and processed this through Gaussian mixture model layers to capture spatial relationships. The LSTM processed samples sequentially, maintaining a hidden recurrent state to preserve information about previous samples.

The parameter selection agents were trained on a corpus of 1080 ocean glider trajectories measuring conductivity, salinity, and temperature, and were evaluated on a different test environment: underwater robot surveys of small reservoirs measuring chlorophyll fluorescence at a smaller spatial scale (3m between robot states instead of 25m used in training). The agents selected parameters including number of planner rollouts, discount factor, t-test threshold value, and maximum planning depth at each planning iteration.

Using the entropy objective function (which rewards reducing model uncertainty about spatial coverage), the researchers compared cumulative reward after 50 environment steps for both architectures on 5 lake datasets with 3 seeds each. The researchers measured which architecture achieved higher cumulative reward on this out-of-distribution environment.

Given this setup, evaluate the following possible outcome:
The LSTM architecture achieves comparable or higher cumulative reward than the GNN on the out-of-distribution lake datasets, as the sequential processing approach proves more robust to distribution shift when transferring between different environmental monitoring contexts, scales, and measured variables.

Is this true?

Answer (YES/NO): YES